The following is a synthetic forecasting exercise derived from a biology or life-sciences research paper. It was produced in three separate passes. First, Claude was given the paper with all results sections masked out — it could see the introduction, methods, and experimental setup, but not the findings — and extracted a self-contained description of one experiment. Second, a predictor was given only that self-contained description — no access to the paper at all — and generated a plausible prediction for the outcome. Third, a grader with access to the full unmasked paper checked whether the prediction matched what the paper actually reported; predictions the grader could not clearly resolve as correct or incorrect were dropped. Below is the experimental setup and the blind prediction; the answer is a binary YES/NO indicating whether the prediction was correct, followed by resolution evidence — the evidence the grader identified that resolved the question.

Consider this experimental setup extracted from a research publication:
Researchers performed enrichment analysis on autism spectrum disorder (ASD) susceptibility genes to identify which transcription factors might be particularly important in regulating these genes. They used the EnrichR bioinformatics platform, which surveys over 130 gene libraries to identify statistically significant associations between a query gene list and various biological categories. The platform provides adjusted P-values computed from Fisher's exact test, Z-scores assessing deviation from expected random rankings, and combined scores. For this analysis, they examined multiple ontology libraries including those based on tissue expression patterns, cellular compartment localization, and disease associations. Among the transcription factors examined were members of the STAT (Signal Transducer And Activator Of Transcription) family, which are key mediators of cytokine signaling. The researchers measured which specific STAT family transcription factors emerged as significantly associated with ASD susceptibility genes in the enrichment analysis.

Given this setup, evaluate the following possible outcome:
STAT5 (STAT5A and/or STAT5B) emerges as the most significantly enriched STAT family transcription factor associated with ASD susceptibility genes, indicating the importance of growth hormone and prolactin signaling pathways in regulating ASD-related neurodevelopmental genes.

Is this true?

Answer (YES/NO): NO